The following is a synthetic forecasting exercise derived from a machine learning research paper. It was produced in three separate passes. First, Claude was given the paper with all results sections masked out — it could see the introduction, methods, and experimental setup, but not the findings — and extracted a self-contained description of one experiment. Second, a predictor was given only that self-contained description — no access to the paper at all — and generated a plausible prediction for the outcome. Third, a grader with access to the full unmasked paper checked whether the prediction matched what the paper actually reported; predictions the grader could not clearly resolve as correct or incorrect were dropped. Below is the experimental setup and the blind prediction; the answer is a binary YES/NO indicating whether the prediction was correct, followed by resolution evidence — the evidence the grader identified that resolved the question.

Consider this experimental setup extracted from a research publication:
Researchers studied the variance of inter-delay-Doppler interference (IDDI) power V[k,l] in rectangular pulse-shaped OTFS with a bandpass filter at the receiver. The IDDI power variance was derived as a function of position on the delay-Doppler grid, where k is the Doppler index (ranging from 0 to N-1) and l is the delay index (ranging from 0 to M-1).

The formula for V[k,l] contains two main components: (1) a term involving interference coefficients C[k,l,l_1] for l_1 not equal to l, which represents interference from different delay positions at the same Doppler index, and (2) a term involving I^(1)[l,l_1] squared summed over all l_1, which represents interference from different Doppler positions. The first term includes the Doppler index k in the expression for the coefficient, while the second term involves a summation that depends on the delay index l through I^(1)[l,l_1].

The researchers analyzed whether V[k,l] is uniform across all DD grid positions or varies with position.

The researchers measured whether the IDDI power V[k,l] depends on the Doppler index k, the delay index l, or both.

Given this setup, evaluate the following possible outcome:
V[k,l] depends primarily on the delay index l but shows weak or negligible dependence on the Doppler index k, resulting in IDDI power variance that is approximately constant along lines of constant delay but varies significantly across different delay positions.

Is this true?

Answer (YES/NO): NO